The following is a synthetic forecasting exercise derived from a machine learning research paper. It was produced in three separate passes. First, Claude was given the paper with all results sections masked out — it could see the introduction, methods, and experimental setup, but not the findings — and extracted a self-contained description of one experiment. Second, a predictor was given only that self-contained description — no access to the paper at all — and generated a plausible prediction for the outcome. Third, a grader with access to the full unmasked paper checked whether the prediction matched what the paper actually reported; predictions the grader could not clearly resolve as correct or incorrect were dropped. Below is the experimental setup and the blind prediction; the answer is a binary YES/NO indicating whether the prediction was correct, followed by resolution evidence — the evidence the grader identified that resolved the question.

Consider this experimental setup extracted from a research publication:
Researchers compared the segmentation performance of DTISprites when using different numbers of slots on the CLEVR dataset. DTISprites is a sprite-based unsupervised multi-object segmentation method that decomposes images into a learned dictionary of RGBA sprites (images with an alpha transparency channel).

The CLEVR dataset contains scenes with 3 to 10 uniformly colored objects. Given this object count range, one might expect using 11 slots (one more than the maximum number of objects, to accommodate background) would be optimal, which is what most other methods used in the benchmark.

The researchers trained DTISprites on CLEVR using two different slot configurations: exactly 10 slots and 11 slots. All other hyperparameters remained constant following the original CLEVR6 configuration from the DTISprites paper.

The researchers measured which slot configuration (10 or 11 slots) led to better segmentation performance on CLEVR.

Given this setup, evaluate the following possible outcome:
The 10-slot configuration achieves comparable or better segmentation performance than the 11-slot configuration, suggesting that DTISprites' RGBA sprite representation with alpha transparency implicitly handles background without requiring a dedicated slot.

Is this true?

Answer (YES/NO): YES